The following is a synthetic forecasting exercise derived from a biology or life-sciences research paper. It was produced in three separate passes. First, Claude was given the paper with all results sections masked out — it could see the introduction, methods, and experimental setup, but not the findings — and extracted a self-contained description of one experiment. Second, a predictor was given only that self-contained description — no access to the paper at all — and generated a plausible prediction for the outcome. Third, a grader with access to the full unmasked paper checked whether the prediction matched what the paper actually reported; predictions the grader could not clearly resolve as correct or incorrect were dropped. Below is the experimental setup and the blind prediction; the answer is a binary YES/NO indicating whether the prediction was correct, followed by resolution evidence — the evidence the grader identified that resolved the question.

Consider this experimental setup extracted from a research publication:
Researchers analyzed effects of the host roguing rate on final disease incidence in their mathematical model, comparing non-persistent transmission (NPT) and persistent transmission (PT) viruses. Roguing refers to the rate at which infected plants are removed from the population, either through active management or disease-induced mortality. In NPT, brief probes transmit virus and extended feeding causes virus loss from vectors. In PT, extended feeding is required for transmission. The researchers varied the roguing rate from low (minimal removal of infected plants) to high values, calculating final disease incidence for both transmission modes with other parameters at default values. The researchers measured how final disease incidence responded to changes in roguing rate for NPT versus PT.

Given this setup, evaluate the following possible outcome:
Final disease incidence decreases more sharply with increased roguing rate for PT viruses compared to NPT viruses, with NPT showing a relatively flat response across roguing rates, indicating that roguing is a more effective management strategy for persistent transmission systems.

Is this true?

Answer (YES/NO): YES